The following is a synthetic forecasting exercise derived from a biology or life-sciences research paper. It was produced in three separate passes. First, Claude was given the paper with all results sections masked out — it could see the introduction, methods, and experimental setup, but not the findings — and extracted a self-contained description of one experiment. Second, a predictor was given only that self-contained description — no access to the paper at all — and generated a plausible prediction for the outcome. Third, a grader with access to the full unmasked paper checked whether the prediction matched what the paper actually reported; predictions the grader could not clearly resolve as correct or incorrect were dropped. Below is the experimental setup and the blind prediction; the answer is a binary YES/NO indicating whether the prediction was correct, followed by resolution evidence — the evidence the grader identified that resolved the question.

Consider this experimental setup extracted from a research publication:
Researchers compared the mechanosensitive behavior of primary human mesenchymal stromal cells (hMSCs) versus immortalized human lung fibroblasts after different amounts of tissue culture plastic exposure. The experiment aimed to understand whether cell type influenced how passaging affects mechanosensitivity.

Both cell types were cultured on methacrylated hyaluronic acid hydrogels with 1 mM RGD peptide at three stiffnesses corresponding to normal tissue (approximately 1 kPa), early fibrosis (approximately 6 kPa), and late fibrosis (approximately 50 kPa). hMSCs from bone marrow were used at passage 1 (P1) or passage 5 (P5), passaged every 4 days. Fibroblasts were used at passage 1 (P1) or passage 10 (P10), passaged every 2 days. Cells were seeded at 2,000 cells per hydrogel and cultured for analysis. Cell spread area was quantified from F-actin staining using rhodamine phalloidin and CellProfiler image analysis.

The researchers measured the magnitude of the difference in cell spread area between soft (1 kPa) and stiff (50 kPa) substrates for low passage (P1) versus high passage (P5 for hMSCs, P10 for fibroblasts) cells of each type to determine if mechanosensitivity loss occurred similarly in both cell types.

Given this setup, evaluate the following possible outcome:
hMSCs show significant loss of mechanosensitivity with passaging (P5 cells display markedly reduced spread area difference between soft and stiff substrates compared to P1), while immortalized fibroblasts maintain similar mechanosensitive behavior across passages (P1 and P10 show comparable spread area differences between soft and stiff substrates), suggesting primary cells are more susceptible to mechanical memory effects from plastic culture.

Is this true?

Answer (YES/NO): NO